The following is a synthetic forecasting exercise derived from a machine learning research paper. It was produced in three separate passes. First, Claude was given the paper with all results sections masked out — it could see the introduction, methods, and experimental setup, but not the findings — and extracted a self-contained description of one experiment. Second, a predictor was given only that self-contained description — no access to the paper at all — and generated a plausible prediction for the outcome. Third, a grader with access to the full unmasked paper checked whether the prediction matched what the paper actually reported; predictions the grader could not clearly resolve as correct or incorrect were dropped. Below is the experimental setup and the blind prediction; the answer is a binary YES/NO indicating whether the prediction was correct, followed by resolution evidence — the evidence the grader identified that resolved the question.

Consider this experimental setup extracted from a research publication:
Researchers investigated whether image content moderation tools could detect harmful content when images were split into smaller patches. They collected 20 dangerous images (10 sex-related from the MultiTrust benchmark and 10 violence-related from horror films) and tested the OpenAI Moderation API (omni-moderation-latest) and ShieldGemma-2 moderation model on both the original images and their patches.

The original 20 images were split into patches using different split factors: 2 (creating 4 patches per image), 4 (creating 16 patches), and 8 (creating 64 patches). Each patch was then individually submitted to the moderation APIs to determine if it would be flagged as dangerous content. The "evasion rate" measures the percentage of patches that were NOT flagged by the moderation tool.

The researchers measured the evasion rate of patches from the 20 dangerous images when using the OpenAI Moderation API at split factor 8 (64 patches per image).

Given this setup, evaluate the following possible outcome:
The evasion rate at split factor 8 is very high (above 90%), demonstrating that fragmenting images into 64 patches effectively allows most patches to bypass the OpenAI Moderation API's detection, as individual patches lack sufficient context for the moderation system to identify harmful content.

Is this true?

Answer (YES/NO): YES